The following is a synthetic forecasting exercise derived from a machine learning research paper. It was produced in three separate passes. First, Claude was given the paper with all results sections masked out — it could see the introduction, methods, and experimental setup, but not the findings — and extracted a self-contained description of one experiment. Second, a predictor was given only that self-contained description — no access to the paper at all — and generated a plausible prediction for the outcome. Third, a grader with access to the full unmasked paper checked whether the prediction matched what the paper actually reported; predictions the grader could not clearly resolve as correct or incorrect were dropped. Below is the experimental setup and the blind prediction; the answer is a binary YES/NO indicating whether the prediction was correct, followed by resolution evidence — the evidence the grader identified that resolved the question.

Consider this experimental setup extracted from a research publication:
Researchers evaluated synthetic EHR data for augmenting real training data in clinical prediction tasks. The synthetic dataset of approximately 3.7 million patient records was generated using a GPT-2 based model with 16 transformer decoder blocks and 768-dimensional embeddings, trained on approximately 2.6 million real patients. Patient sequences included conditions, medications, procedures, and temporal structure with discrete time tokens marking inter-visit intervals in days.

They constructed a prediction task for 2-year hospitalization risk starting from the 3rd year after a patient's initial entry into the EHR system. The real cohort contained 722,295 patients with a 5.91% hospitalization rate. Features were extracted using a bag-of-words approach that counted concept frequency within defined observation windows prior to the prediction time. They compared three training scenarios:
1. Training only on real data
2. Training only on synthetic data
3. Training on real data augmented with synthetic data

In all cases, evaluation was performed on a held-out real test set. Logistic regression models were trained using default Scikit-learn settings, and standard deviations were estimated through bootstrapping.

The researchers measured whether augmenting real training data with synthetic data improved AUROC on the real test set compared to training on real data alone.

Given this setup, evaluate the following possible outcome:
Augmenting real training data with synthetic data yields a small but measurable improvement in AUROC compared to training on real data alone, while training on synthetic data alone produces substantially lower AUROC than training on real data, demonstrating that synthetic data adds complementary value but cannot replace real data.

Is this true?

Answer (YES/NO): NO